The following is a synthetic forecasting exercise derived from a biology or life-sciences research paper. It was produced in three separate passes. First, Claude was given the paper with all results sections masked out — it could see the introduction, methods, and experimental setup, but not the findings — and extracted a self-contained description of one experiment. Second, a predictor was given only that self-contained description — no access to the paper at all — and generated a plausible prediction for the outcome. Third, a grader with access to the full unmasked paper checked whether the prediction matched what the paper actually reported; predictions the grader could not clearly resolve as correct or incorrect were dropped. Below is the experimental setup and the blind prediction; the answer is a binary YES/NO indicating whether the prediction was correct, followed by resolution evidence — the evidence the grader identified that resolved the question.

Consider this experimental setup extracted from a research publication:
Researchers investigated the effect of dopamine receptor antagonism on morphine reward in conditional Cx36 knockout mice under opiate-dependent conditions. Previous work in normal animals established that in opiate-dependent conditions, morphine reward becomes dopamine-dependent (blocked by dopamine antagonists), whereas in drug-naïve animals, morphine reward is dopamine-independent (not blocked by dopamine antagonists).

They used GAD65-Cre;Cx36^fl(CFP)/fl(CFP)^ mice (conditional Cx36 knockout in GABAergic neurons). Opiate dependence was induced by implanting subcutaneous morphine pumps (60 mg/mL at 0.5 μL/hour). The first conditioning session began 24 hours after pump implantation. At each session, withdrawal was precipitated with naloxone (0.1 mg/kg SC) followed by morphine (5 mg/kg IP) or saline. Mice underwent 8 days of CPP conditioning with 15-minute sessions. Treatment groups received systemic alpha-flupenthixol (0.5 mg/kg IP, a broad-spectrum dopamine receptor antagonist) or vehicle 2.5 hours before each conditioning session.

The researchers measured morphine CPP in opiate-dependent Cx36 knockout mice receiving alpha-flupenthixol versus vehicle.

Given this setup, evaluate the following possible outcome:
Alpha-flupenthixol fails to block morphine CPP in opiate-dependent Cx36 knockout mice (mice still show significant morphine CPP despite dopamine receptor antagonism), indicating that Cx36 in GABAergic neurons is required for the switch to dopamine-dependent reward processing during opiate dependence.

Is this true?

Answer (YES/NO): YES